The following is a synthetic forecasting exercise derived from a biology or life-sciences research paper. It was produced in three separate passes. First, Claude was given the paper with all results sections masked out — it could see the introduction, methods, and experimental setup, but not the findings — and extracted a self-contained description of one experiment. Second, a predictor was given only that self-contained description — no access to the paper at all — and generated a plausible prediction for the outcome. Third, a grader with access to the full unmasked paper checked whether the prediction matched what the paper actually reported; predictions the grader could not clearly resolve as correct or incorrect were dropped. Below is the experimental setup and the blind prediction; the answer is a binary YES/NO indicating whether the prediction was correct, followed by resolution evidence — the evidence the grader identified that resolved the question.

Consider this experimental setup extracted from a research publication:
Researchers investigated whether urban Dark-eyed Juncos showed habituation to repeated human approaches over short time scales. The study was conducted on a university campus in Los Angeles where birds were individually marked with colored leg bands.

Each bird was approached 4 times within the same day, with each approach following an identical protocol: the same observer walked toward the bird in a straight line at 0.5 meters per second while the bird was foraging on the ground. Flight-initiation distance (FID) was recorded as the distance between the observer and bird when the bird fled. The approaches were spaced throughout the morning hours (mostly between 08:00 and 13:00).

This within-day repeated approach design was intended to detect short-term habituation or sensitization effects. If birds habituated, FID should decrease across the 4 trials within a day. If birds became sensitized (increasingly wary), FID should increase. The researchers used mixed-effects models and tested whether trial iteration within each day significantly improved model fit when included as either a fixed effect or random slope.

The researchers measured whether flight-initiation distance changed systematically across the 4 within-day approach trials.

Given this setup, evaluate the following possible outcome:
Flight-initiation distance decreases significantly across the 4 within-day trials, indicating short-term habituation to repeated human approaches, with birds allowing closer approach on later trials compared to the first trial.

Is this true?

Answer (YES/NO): NO